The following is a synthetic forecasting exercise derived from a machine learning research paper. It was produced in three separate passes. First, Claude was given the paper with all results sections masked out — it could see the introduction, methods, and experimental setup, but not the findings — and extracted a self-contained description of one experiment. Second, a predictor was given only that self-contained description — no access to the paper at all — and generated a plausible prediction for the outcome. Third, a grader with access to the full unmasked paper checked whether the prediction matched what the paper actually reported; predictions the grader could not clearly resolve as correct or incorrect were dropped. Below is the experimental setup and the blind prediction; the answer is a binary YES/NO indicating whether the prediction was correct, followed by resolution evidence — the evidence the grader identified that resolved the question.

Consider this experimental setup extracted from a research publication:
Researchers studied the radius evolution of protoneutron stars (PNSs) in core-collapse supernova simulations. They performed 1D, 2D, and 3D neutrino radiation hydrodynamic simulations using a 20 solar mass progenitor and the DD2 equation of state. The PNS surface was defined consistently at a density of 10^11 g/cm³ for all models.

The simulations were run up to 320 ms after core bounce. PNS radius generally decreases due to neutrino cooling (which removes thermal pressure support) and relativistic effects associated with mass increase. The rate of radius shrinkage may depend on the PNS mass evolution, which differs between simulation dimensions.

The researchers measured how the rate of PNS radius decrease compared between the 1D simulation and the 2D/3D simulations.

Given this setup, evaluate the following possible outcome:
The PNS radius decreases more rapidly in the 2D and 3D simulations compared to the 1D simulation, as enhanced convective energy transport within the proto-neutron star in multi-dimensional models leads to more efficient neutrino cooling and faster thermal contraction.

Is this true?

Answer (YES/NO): NO